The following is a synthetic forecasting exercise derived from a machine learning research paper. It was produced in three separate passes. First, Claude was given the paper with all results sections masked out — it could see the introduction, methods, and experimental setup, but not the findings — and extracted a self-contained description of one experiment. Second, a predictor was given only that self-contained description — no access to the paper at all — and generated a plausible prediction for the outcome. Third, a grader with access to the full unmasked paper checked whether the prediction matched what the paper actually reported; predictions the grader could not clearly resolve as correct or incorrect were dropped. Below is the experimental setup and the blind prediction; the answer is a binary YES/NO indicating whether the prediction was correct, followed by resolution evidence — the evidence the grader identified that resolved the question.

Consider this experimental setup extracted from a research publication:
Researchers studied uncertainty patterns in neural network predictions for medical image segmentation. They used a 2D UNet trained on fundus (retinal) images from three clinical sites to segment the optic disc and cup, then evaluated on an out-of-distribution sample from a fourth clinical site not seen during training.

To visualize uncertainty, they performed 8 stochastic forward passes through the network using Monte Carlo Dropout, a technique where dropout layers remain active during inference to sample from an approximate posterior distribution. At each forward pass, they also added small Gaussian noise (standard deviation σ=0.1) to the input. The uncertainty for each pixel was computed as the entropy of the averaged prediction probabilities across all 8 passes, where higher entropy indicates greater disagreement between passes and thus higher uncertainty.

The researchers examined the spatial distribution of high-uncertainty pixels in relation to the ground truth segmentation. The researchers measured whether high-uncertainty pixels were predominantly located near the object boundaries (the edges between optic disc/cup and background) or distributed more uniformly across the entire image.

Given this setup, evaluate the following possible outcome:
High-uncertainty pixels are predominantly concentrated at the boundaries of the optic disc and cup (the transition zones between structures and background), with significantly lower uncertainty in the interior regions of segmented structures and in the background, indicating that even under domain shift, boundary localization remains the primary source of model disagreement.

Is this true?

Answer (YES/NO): YES